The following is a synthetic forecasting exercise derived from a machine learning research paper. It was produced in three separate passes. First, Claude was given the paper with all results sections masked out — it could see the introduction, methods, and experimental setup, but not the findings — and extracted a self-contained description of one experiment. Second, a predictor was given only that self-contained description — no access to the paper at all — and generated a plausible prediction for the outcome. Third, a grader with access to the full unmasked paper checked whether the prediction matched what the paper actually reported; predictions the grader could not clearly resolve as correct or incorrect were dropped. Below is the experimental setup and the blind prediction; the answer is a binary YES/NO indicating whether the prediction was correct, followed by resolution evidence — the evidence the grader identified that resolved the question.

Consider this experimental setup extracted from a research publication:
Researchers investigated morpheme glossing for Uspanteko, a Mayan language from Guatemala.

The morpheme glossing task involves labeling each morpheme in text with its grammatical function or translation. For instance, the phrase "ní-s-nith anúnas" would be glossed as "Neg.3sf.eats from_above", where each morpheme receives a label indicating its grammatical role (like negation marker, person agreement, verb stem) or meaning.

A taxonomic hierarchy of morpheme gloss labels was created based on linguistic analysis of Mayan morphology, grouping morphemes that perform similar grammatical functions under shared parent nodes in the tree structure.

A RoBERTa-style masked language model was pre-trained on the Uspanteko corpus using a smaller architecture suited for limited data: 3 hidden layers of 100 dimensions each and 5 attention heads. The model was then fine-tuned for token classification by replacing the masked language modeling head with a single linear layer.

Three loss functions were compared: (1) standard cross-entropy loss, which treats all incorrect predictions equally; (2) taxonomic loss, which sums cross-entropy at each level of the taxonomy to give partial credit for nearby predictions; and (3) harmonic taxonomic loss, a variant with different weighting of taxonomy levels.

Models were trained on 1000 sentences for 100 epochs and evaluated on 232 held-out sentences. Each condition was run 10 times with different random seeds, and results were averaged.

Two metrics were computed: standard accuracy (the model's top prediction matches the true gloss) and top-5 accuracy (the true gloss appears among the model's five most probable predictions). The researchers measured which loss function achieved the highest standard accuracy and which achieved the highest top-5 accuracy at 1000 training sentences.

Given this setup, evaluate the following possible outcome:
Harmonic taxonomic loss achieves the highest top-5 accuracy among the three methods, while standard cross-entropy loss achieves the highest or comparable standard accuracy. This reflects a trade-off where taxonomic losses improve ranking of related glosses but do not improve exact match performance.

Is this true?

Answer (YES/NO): YES